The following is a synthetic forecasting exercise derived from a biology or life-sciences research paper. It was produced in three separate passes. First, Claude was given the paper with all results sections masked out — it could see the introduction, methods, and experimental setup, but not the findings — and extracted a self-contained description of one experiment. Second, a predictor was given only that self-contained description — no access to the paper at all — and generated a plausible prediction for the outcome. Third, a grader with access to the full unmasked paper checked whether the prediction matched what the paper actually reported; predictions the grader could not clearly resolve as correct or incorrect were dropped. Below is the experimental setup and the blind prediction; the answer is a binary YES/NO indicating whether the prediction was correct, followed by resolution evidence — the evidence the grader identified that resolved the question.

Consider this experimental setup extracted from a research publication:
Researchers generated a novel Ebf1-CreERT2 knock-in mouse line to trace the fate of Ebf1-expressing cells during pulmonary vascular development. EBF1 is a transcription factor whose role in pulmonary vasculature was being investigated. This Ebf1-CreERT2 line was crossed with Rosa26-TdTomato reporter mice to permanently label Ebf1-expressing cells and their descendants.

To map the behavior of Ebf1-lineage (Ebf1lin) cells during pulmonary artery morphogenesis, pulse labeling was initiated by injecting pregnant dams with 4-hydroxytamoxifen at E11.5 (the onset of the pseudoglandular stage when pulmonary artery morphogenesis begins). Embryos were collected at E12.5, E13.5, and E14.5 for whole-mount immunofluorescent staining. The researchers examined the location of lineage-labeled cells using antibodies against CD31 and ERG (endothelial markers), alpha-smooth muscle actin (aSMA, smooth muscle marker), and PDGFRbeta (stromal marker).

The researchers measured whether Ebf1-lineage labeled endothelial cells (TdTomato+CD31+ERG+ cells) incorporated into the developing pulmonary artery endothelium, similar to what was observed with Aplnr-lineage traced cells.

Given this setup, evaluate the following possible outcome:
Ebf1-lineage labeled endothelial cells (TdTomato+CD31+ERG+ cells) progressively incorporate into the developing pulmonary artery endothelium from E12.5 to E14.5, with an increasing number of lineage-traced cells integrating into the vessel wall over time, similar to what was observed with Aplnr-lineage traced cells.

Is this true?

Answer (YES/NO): NO